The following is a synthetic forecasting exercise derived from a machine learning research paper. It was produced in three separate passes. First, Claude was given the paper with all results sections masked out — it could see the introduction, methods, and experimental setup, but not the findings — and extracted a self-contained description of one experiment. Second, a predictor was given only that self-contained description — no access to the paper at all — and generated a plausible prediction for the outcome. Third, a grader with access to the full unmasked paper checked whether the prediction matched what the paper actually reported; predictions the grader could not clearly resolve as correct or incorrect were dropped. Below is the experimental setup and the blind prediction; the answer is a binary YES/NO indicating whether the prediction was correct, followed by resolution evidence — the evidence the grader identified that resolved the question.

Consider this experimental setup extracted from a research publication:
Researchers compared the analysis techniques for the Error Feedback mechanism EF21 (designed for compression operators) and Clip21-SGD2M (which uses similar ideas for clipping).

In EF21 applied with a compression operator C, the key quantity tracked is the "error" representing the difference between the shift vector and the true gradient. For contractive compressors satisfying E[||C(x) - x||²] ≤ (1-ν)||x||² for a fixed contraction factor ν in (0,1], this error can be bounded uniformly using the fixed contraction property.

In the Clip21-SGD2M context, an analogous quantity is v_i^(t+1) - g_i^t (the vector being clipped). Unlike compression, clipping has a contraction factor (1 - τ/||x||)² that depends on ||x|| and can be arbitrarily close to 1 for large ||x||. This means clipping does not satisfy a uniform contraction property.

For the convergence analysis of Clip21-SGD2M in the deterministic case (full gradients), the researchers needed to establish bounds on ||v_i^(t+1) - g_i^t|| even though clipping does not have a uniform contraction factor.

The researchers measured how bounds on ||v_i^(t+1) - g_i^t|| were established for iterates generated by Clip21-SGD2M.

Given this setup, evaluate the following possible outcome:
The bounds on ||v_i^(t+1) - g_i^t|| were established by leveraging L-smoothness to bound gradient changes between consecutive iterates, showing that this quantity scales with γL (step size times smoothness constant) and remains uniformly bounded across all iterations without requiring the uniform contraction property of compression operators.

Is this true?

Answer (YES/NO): NO